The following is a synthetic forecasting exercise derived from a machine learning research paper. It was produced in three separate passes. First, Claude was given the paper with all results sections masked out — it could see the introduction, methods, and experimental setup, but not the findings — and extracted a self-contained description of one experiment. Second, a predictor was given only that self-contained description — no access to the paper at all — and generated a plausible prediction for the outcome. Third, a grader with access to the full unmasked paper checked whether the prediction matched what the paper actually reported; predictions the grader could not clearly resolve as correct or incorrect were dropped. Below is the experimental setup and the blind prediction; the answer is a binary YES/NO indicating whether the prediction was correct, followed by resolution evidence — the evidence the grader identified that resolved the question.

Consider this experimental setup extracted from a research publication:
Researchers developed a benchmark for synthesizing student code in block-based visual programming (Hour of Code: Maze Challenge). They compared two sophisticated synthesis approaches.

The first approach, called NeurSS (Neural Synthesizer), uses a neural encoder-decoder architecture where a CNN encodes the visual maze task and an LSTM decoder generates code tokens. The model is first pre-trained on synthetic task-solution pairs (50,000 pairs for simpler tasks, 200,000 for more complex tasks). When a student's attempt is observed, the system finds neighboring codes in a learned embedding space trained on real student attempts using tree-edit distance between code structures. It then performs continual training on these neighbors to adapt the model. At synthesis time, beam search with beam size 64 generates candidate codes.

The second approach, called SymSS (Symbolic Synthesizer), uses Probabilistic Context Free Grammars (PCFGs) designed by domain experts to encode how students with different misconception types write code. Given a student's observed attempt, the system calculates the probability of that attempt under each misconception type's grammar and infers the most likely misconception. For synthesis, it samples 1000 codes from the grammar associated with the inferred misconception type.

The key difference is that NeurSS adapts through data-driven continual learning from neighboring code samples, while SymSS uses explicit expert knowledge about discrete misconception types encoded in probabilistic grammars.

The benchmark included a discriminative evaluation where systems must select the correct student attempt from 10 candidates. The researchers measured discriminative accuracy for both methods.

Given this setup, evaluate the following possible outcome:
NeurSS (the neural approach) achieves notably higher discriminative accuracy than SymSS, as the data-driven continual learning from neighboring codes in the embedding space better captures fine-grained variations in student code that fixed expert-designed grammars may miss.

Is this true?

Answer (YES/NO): NO